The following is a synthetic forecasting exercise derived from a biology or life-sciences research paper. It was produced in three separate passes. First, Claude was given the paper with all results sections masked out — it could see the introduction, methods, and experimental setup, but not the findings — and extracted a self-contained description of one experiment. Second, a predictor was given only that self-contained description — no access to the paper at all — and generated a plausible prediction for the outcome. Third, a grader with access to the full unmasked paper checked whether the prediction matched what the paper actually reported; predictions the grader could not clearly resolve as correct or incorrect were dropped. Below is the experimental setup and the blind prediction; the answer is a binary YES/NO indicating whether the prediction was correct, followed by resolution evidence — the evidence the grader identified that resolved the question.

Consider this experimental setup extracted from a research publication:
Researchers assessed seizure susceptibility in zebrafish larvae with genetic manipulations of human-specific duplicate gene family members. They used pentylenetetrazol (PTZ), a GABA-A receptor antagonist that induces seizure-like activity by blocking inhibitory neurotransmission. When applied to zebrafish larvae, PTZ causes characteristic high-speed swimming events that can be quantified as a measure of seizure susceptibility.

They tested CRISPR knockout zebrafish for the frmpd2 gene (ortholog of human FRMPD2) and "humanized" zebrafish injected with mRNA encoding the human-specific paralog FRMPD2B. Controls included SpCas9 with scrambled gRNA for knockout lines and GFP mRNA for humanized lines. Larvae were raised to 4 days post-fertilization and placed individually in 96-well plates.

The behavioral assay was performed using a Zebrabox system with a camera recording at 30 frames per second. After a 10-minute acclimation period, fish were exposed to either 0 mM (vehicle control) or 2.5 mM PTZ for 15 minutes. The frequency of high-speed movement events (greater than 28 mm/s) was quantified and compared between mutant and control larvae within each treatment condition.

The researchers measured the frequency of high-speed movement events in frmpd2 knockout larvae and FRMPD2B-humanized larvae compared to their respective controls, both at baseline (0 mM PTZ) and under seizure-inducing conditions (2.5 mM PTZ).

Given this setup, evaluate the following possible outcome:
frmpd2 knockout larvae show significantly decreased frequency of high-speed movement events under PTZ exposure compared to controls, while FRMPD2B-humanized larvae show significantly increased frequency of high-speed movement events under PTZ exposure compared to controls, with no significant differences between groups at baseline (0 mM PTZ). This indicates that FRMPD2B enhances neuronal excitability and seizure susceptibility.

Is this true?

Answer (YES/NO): NO